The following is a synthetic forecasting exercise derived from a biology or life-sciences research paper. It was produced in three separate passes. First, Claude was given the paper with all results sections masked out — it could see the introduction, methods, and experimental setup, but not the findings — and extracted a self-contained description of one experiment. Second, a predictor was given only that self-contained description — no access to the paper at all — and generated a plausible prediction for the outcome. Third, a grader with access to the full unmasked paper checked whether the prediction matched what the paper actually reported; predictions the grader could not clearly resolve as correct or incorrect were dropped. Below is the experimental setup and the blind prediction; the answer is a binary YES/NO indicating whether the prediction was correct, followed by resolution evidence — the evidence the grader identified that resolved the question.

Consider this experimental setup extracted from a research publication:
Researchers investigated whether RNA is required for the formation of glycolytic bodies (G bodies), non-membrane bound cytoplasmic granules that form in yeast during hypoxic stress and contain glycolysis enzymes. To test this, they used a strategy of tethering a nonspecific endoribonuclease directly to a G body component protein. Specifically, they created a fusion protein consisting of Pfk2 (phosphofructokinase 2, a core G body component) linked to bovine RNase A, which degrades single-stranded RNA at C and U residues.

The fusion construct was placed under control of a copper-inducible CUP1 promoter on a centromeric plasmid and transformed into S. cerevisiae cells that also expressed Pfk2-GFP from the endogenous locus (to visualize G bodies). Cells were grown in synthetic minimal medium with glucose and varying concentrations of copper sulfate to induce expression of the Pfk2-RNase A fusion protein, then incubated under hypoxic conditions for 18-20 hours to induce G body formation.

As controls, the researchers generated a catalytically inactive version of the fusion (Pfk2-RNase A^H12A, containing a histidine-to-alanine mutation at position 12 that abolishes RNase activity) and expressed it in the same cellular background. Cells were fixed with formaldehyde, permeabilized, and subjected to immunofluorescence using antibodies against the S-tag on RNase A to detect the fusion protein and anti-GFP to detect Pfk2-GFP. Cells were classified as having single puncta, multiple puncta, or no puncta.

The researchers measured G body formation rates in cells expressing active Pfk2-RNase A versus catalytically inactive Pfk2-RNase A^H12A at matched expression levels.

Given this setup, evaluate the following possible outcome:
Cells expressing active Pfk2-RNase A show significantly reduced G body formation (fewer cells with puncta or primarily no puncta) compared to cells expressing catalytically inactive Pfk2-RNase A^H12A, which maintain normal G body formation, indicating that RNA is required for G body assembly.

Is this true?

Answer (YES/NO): NO